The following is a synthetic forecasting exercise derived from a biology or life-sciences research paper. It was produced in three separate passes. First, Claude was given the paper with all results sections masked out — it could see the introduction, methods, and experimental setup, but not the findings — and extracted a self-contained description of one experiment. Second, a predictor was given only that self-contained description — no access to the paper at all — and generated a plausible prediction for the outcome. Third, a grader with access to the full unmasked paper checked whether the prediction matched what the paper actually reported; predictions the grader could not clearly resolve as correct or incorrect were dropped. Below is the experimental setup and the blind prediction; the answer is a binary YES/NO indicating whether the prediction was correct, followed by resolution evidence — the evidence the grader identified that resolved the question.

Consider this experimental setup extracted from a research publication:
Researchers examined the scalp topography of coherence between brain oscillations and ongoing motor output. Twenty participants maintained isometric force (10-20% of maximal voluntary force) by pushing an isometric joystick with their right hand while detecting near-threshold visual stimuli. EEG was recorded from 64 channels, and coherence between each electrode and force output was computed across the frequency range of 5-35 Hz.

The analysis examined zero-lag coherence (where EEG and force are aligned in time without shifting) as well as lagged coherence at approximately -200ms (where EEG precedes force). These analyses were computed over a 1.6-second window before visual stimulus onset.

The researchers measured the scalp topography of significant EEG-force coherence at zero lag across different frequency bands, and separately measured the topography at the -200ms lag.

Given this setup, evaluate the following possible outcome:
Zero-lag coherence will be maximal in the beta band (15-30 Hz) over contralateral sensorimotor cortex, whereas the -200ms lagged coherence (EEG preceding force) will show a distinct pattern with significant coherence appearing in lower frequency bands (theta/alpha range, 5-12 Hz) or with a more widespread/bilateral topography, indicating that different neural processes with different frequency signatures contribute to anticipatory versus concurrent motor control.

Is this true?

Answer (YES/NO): NO